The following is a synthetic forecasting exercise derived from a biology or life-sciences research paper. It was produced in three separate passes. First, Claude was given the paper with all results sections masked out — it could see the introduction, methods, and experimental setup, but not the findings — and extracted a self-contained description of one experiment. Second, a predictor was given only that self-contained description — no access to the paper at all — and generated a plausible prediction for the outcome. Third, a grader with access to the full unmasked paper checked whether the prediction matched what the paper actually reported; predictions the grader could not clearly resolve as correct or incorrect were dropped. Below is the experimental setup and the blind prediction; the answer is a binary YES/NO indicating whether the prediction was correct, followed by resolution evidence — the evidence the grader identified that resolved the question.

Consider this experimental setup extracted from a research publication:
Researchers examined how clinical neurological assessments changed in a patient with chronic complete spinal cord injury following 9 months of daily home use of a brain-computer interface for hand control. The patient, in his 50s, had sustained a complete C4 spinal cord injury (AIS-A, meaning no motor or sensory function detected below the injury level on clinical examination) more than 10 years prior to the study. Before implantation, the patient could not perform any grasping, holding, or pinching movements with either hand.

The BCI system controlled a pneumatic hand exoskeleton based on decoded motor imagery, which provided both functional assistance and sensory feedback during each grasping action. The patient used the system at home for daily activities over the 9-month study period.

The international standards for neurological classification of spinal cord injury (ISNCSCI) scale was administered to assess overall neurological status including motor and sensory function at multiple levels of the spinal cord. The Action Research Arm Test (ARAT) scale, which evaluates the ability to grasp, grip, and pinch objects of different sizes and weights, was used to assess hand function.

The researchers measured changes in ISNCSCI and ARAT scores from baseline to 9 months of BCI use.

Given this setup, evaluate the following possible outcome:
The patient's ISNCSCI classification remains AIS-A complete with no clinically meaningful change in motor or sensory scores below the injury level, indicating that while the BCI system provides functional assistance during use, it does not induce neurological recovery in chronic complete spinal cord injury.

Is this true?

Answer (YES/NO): NO